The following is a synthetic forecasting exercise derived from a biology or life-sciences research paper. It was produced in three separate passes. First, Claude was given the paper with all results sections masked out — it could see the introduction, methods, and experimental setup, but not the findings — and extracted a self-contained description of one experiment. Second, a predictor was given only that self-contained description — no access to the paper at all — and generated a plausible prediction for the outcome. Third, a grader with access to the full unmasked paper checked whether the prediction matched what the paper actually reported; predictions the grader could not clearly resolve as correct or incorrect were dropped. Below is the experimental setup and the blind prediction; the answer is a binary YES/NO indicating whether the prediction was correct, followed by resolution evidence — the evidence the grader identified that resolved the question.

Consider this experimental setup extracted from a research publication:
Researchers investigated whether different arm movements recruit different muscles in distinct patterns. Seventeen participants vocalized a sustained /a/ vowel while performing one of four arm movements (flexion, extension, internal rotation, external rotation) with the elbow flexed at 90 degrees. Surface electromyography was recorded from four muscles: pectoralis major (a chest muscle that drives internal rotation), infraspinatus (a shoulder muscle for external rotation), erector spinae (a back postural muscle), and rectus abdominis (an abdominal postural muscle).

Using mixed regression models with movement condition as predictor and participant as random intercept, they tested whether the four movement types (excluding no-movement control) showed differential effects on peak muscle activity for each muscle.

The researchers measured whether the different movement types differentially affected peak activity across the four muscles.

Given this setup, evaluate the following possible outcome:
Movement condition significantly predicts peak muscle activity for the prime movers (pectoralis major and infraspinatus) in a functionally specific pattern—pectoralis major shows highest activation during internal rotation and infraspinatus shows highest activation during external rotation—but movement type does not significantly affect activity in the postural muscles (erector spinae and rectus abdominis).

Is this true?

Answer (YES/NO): NO